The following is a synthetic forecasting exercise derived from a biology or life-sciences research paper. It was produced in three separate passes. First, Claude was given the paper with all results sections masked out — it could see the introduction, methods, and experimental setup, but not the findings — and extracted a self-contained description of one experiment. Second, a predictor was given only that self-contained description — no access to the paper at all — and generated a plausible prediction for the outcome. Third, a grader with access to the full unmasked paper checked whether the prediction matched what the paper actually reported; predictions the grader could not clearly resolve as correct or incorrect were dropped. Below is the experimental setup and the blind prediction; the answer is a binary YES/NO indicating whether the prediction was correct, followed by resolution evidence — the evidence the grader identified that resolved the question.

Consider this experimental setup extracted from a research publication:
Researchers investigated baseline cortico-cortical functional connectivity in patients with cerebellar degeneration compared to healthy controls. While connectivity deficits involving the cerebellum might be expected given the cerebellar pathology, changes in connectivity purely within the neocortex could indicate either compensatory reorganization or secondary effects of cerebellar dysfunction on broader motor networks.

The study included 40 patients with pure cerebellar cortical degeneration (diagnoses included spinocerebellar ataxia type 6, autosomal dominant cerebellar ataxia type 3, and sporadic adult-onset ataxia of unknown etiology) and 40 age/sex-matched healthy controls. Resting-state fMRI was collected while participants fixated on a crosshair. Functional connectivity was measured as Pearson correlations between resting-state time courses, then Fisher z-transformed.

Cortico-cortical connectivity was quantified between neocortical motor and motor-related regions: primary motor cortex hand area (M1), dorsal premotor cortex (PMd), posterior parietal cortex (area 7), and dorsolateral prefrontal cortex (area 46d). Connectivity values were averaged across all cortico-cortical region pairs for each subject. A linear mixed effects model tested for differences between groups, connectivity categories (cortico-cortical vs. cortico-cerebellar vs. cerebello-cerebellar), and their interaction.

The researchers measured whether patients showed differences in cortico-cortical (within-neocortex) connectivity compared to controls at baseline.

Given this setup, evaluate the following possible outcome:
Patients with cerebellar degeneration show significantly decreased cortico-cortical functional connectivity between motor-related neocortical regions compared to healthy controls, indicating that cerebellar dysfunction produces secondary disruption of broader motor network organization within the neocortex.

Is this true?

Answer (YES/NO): NO